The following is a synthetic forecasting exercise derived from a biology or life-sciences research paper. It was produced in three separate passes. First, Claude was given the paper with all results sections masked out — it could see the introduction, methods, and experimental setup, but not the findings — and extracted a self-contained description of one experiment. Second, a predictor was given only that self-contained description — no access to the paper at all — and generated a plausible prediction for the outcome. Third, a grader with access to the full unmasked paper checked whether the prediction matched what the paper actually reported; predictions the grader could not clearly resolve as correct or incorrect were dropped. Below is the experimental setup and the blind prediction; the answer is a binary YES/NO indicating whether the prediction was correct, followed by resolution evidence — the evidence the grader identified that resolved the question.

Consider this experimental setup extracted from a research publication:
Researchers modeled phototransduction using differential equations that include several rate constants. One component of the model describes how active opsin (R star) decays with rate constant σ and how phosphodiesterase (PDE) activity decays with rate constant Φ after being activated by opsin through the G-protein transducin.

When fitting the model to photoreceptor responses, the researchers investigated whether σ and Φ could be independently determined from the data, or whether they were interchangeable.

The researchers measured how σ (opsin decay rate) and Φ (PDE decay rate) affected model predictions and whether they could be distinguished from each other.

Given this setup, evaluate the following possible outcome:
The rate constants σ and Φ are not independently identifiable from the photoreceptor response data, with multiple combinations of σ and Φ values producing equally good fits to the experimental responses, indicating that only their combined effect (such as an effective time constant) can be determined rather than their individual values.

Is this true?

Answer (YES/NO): YES